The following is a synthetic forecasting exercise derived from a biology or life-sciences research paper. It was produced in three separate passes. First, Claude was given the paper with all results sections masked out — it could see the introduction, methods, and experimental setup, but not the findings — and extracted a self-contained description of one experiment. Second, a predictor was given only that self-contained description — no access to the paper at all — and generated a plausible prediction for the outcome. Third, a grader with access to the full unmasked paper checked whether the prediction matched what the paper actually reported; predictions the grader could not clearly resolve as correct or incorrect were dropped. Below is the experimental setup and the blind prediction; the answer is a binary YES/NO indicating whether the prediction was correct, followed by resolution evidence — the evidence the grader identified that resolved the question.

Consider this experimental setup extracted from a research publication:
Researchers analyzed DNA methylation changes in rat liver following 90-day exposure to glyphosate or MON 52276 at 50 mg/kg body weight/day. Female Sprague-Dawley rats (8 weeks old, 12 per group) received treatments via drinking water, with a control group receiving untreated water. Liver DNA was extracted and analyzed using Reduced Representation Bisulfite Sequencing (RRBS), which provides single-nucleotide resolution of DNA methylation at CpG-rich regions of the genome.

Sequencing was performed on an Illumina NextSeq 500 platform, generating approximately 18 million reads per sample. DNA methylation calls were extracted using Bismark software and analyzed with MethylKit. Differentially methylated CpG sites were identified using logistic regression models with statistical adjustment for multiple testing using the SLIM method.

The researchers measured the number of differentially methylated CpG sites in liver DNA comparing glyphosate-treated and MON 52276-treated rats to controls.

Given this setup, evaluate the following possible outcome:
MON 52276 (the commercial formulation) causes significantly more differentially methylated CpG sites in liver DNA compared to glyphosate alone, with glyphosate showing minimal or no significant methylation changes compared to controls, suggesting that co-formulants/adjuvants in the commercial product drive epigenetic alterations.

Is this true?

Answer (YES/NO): NO